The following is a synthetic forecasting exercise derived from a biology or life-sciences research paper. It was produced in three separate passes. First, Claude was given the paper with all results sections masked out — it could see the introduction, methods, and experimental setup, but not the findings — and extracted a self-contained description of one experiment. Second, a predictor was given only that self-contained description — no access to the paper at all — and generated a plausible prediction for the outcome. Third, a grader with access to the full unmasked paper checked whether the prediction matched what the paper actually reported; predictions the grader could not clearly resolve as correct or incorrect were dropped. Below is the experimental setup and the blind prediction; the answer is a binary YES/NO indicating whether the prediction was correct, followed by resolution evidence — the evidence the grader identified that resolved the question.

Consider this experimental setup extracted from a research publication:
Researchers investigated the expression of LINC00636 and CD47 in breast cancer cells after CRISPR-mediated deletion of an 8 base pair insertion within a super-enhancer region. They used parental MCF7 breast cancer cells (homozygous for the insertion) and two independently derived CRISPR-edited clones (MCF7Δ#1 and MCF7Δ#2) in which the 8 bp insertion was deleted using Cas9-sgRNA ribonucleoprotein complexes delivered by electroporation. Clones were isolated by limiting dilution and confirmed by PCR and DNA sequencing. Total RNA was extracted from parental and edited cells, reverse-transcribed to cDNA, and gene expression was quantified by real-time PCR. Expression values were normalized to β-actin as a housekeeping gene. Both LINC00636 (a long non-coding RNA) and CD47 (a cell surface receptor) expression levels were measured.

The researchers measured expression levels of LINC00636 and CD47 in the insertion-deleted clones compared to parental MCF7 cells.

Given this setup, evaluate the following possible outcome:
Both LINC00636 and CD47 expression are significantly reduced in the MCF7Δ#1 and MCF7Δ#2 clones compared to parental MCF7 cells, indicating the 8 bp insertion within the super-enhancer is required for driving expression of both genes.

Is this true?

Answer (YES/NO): NO